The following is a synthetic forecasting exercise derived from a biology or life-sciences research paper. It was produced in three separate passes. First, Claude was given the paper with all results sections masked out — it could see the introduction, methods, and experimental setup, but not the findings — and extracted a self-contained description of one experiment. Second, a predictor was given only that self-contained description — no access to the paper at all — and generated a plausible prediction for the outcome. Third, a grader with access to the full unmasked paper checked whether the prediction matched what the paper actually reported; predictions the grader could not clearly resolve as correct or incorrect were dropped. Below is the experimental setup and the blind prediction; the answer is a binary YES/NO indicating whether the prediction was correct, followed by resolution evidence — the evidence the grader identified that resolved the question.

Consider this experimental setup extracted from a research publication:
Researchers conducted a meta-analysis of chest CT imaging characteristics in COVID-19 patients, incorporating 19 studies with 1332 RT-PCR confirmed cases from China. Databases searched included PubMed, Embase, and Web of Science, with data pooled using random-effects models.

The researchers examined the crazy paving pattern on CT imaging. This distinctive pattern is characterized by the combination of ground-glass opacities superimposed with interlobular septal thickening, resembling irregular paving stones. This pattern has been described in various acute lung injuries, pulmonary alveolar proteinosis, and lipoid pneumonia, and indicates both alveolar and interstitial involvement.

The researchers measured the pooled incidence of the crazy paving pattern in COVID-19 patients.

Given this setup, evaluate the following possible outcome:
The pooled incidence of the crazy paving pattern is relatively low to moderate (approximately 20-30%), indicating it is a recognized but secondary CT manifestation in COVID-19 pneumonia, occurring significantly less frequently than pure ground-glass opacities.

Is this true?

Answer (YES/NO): NO